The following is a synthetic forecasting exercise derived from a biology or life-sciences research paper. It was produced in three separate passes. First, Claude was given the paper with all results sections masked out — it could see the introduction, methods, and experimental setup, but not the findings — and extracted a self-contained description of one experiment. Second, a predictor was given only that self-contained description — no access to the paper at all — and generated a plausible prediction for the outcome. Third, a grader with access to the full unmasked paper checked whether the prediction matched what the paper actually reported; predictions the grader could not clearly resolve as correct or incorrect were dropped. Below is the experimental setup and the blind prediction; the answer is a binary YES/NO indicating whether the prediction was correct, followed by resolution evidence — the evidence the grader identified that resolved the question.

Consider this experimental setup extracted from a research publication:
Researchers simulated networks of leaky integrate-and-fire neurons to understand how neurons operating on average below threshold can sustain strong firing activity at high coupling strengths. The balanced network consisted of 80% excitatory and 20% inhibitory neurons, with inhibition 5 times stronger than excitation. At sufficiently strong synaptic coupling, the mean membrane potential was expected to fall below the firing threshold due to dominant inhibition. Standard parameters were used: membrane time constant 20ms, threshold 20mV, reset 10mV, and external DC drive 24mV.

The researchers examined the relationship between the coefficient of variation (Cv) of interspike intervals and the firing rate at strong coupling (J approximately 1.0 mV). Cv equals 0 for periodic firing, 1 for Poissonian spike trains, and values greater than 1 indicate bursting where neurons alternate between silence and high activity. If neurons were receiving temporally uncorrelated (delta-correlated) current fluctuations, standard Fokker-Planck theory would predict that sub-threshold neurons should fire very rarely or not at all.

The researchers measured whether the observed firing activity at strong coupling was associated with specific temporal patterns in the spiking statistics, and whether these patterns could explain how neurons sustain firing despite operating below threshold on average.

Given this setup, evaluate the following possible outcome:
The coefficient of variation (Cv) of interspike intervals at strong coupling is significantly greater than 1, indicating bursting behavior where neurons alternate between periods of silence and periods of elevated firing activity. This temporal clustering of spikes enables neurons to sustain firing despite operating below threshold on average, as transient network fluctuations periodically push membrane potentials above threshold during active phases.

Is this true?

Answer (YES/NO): YES